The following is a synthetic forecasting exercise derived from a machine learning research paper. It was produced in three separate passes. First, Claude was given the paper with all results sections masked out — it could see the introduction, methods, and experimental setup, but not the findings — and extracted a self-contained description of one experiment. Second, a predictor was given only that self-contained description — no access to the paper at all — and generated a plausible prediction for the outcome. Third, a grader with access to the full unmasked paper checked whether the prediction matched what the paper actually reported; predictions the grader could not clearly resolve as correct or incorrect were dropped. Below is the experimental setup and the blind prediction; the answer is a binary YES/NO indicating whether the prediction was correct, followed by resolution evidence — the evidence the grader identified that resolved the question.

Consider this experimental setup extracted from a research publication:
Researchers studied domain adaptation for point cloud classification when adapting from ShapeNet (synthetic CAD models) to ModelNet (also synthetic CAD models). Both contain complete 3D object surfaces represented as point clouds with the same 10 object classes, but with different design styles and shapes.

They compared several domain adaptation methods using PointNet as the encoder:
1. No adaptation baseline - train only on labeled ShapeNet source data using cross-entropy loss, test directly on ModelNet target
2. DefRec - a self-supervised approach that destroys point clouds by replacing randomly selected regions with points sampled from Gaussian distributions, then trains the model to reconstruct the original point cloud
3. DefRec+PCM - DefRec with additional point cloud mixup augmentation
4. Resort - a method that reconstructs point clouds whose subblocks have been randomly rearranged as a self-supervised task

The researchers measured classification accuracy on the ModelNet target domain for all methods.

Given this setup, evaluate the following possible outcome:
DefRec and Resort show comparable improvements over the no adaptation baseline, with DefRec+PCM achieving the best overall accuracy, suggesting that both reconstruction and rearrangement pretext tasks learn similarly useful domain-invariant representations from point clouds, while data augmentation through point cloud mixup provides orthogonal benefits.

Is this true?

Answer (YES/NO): NO